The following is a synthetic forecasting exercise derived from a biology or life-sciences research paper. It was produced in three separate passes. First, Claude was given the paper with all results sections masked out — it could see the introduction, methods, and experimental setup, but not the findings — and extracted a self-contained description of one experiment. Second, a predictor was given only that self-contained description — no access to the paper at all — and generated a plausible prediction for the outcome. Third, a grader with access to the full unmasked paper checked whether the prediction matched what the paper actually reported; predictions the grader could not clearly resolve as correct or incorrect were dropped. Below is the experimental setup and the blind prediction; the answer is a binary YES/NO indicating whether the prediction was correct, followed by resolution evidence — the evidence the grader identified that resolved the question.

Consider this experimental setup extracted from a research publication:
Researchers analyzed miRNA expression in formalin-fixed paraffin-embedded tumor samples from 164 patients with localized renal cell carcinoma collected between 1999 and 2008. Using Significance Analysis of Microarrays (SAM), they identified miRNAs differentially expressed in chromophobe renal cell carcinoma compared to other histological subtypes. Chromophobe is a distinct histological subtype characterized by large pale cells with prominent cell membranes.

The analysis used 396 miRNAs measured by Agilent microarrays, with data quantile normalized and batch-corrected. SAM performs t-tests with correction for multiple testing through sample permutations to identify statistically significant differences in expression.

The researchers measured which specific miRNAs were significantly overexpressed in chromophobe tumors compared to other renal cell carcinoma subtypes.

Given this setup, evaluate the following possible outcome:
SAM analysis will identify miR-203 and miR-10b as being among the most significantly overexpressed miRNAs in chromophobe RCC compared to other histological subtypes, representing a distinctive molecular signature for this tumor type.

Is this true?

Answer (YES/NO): NO